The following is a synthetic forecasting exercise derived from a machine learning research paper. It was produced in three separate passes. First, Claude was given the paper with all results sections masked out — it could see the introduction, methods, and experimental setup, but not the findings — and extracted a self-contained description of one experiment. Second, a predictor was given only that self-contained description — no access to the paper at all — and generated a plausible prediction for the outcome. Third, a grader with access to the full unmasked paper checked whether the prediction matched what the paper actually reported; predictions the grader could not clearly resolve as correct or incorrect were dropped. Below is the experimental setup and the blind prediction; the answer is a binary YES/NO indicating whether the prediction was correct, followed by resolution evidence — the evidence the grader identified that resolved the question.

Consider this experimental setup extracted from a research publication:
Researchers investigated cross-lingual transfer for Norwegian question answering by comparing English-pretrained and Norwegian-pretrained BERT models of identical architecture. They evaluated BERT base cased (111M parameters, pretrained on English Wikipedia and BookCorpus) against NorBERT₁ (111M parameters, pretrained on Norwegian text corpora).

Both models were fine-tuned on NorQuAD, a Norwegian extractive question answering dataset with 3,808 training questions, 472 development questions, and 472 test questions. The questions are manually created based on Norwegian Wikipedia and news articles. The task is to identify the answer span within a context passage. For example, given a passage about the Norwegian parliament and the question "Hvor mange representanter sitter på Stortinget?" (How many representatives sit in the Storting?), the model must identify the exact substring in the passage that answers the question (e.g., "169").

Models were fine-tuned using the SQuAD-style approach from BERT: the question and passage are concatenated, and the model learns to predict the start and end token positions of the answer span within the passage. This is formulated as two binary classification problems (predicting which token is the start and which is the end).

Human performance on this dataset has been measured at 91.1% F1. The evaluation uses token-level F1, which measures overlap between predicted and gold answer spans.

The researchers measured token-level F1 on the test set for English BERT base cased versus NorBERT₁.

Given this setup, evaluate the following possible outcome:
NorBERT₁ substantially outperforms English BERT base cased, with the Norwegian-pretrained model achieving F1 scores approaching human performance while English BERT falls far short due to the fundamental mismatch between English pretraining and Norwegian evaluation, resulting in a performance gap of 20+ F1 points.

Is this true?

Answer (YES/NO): NO